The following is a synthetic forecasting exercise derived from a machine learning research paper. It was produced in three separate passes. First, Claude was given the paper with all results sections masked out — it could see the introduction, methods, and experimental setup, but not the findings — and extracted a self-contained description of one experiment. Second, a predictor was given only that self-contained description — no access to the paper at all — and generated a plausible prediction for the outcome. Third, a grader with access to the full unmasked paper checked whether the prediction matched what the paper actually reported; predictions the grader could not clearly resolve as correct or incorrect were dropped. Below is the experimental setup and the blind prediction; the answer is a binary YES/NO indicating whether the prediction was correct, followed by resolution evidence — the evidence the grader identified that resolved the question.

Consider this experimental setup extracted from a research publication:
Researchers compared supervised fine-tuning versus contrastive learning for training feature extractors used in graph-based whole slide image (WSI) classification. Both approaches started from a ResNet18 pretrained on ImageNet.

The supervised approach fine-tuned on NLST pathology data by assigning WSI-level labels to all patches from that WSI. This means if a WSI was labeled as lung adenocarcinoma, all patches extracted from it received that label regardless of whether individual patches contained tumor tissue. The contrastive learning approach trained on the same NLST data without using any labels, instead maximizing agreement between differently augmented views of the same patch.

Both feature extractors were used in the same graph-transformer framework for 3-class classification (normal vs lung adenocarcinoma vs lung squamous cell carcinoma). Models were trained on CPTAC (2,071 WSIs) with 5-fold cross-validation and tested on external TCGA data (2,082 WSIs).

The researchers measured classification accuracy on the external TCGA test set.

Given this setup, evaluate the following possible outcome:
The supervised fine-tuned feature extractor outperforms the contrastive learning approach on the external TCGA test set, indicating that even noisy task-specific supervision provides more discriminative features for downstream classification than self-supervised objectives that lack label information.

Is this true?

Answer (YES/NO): NO